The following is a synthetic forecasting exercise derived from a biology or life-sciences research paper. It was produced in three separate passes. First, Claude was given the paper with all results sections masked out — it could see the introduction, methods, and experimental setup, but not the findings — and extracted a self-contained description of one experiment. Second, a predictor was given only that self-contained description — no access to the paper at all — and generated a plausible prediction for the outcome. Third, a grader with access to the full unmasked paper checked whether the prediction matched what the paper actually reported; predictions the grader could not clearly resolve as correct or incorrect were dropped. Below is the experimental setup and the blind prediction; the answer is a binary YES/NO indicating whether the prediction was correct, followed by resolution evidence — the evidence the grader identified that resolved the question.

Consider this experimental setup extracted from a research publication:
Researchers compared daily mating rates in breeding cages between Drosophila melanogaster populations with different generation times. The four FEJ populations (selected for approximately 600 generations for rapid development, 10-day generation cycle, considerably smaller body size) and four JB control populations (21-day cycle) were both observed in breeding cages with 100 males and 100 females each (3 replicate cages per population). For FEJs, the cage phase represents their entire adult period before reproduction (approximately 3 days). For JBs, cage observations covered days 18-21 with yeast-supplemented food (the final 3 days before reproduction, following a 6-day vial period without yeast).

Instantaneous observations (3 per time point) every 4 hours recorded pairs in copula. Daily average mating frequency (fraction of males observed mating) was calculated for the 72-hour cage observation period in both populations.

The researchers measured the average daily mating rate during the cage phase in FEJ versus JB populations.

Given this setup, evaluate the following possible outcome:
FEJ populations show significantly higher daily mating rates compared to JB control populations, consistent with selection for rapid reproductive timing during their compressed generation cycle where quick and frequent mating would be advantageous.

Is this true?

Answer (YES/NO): NO